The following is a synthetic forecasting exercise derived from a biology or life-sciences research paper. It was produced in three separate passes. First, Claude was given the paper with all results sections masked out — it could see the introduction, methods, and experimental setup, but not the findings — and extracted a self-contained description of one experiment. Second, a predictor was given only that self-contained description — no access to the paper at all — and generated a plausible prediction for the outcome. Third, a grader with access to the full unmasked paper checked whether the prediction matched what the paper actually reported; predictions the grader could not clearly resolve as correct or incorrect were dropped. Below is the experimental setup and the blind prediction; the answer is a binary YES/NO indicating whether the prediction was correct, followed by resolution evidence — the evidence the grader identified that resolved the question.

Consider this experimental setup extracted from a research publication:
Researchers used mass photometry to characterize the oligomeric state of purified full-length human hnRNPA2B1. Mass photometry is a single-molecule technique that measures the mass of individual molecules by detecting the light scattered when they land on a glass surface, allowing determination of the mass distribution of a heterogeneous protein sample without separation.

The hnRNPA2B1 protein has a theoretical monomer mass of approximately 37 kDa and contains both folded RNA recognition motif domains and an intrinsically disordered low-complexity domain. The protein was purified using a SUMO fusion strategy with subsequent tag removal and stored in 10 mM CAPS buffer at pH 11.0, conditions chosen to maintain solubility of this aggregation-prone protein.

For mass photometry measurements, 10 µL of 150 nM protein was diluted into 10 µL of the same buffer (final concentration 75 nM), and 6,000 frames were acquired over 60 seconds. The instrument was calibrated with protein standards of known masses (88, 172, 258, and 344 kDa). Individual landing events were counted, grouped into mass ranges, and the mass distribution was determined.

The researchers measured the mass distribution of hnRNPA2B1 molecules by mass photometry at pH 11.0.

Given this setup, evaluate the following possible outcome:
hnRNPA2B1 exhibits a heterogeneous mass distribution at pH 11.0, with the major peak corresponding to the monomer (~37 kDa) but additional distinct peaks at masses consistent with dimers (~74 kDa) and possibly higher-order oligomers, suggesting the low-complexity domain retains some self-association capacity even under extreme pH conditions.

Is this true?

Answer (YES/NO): NO